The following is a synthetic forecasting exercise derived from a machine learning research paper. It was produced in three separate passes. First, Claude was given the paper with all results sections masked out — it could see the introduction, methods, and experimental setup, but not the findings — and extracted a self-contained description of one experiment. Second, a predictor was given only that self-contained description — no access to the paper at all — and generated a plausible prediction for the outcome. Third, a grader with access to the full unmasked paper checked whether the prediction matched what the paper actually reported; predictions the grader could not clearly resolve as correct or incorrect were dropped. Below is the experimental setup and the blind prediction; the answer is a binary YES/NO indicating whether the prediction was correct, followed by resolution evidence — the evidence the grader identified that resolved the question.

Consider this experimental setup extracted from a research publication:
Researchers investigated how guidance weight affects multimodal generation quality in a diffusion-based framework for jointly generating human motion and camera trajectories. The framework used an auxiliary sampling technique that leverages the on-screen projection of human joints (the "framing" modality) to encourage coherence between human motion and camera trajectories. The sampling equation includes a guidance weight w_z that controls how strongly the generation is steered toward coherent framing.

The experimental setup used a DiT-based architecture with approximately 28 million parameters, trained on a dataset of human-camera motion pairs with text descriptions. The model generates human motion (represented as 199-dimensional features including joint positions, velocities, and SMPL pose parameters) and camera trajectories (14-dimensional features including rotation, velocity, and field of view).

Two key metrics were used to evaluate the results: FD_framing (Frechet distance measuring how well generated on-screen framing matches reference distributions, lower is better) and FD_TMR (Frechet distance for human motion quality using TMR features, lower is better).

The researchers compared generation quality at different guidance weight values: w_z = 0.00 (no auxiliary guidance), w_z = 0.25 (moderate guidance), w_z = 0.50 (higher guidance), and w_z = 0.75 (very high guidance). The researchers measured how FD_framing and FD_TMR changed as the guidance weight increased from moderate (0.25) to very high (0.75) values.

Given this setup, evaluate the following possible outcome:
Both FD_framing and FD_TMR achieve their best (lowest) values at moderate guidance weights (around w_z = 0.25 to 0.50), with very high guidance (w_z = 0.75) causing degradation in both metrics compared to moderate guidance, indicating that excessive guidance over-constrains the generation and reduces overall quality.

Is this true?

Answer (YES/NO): NO